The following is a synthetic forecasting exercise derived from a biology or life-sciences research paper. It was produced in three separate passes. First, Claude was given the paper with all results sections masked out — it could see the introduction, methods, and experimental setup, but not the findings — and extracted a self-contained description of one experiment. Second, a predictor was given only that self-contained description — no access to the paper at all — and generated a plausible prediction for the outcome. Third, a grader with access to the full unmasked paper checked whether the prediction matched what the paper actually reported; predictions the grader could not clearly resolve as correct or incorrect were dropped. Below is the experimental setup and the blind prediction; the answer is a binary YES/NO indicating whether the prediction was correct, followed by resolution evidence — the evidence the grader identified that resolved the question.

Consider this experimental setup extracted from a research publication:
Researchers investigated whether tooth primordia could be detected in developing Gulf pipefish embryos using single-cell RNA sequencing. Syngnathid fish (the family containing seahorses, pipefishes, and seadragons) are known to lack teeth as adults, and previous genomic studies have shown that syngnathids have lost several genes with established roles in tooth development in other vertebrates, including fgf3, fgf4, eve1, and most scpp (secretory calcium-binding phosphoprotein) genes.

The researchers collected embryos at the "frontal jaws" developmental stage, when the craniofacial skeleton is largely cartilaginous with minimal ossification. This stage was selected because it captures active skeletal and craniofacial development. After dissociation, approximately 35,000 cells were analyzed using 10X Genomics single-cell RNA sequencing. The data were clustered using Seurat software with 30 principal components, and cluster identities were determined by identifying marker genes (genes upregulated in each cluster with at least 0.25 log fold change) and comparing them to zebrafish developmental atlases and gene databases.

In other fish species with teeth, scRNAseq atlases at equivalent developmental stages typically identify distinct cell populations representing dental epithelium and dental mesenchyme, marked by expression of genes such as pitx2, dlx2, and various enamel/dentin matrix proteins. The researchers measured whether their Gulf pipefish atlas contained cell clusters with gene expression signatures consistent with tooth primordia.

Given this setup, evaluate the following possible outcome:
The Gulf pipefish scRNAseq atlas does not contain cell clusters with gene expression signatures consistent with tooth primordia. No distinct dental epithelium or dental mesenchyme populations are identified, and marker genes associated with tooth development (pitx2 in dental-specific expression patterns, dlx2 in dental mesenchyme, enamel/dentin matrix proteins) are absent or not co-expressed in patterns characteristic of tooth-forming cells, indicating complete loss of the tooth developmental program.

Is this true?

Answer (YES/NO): YES